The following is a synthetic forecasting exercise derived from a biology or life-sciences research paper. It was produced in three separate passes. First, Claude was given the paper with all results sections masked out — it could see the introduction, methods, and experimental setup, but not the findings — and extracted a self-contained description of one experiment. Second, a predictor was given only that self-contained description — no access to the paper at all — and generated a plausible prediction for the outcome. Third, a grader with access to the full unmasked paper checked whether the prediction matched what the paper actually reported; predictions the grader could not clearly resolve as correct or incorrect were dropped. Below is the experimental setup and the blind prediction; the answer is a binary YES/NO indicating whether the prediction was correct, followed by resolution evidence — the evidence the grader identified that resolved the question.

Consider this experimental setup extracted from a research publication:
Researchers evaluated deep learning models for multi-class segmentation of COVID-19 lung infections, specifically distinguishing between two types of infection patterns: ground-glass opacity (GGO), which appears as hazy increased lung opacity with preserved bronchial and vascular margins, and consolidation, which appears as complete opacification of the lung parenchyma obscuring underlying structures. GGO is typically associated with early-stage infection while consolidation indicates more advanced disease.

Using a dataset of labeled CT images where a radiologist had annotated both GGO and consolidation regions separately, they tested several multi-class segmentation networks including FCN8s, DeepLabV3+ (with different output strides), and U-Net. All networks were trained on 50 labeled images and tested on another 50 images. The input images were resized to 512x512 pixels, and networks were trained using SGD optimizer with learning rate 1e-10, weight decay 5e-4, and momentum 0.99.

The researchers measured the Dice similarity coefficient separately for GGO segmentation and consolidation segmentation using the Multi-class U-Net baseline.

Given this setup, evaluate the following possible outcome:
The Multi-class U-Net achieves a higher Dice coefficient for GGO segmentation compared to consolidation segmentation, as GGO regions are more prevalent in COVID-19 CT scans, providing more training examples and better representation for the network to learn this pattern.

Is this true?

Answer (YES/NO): YES